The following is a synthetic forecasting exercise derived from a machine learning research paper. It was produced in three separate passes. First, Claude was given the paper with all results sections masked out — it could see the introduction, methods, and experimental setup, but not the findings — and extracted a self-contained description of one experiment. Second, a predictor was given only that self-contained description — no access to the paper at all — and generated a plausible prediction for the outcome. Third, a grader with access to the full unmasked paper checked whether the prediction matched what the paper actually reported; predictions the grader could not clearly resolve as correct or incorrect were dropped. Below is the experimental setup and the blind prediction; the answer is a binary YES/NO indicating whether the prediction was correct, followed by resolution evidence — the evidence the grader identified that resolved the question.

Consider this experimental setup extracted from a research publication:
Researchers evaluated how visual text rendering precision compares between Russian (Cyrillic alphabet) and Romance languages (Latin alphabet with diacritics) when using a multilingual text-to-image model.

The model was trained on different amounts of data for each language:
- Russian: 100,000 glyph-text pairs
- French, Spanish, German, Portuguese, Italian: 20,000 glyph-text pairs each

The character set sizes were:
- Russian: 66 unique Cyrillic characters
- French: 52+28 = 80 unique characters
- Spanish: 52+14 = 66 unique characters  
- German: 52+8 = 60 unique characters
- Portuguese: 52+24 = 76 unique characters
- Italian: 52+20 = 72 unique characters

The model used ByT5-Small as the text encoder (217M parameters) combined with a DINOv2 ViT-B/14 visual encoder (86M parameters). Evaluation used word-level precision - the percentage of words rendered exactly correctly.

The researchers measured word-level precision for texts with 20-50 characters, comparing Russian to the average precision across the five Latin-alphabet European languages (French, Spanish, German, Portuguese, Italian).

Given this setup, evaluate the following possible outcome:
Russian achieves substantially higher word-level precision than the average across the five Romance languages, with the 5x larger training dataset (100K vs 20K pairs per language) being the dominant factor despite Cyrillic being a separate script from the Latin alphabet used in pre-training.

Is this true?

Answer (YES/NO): NO